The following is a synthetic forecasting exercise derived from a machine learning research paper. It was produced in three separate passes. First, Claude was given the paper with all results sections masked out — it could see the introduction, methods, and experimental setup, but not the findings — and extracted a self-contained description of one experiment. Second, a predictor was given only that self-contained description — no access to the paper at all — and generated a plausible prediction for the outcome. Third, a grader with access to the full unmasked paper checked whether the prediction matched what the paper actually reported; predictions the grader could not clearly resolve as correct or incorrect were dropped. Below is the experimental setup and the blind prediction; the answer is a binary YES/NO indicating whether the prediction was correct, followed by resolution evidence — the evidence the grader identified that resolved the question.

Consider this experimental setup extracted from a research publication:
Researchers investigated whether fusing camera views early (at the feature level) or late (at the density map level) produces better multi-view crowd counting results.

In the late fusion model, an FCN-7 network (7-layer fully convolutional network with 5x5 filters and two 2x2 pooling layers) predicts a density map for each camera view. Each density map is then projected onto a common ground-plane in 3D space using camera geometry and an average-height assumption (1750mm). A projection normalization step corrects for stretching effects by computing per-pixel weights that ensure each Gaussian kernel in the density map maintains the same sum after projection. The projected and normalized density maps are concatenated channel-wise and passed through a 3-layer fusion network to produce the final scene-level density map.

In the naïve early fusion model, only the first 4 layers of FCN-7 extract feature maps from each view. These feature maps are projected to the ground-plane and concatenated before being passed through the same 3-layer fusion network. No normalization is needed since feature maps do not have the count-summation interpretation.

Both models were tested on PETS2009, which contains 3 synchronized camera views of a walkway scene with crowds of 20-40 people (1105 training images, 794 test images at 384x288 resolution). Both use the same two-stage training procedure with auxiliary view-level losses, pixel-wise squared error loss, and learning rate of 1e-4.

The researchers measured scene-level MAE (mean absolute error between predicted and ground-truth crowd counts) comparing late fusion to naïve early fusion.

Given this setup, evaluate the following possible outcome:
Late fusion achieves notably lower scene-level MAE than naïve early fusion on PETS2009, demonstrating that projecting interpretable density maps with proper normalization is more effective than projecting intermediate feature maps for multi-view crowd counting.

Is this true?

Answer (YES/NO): NO